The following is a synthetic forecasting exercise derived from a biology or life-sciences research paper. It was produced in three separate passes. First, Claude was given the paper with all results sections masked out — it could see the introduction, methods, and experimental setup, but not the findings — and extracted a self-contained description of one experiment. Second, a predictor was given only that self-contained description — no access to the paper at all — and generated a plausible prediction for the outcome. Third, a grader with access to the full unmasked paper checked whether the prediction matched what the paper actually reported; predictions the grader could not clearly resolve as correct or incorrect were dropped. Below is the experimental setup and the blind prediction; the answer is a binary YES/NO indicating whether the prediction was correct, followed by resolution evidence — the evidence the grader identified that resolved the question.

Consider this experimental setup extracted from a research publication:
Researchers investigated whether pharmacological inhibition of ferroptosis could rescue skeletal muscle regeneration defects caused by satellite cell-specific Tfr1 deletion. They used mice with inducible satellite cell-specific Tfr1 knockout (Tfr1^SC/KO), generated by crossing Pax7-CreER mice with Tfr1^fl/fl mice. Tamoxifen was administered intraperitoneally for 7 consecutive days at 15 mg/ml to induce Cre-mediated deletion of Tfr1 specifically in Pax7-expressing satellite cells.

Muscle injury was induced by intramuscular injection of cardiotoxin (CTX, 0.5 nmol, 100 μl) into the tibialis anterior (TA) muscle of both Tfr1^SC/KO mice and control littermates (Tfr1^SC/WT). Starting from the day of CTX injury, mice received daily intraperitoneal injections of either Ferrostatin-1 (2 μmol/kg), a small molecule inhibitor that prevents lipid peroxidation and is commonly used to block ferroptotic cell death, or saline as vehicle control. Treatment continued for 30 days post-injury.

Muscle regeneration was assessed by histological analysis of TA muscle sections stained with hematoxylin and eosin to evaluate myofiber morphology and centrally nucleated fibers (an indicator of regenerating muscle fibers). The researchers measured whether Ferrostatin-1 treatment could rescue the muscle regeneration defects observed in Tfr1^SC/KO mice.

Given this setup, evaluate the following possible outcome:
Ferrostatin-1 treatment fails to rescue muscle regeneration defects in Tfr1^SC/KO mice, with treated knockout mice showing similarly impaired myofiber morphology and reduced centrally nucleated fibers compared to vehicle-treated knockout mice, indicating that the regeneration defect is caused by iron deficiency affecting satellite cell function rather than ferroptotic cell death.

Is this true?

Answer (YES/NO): NO